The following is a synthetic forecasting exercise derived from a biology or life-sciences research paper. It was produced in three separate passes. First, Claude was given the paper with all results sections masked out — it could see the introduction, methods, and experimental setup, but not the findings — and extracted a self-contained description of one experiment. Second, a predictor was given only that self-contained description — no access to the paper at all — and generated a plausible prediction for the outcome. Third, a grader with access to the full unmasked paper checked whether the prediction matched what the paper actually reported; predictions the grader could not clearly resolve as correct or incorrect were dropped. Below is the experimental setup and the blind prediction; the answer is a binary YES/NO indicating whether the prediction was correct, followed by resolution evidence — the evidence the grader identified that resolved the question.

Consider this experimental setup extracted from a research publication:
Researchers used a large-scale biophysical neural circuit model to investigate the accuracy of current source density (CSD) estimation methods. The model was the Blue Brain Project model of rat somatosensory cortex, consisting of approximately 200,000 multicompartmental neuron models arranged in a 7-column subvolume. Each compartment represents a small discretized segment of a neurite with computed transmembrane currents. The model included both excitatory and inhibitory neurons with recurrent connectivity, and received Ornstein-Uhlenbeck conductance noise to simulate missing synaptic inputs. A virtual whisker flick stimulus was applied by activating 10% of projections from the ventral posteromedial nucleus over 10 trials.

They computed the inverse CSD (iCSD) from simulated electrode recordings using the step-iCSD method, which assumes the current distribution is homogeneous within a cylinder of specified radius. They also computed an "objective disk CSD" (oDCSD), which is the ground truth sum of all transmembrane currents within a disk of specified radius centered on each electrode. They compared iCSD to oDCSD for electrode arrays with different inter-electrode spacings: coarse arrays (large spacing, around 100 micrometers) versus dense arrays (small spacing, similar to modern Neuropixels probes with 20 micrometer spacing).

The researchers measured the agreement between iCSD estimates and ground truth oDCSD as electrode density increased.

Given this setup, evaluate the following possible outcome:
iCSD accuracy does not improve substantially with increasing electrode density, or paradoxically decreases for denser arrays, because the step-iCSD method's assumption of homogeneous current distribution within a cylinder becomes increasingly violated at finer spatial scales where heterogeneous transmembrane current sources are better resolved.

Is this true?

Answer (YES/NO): YES